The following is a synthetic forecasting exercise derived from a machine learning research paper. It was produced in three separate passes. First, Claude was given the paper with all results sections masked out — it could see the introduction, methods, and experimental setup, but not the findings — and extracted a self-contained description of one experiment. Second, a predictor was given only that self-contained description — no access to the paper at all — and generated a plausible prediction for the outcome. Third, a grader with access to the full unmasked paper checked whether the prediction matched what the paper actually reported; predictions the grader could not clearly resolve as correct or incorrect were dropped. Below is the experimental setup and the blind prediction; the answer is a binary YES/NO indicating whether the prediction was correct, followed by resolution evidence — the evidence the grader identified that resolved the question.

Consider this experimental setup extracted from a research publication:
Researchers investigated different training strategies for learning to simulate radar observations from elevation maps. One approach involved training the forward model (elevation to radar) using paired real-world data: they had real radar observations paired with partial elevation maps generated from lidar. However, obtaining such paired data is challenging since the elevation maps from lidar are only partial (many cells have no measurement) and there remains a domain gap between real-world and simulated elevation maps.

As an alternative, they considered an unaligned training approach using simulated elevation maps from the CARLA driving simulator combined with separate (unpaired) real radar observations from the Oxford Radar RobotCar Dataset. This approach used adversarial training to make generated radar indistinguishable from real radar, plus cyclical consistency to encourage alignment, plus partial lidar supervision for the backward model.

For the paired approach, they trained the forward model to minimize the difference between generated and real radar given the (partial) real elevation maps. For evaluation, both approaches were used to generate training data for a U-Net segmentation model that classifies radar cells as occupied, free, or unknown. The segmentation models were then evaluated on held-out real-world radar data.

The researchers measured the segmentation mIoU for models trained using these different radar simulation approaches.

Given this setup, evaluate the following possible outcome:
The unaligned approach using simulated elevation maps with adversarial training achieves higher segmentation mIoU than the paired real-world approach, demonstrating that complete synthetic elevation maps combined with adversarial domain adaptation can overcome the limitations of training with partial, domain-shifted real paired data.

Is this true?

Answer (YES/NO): YES